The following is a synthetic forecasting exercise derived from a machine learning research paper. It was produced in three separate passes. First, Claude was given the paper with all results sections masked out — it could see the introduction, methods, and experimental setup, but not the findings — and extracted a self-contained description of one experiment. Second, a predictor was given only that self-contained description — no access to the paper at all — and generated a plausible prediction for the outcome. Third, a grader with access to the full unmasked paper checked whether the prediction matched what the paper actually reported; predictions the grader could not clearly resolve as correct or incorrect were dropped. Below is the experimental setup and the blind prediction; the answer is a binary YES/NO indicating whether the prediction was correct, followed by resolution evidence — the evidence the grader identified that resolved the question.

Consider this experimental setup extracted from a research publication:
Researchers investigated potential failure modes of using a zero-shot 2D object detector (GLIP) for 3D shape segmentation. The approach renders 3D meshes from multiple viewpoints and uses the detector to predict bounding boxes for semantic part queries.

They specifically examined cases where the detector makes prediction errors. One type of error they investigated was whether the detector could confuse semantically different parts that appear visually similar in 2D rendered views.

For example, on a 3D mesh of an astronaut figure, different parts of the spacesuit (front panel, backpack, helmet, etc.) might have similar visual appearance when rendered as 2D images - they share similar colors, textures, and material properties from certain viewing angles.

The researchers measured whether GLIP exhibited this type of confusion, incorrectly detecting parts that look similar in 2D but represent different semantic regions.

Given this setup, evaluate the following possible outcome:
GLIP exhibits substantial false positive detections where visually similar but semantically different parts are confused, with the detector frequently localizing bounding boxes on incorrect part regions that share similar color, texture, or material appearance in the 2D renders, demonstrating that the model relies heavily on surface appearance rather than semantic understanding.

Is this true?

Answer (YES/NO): NO